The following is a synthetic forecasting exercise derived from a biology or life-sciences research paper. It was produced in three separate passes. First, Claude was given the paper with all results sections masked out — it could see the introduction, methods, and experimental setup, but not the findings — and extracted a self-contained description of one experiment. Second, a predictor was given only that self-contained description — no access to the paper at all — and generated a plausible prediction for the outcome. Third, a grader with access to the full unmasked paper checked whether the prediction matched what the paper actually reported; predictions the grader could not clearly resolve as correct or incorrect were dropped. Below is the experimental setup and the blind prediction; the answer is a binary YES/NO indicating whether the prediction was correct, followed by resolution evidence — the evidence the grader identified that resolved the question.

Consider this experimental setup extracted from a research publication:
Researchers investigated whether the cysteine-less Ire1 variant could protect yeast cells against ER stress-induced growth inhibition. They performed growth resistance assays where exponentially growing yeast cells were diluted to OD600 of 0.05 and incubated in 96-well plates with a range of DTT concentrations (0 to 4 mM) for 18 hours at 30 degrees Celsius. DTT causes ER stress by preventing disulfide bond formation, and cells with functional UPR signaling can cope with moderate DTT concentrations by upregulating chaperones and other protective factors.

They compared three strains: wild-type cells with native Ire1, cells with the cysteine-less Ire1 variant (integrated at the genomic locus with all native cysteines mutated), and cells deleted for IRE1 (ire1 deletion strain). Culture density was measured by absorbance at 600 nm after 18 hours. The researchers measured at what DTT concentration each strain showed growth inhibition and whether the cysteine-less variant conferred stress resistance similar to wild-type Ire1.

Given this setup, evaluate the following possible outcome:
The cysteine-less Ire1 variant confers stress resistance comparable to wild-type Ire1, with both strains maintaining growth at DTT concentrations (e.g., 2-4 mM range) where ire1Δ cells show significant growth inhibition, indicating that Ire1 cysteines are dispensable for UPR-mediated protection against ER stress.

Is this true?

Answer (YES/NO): YES